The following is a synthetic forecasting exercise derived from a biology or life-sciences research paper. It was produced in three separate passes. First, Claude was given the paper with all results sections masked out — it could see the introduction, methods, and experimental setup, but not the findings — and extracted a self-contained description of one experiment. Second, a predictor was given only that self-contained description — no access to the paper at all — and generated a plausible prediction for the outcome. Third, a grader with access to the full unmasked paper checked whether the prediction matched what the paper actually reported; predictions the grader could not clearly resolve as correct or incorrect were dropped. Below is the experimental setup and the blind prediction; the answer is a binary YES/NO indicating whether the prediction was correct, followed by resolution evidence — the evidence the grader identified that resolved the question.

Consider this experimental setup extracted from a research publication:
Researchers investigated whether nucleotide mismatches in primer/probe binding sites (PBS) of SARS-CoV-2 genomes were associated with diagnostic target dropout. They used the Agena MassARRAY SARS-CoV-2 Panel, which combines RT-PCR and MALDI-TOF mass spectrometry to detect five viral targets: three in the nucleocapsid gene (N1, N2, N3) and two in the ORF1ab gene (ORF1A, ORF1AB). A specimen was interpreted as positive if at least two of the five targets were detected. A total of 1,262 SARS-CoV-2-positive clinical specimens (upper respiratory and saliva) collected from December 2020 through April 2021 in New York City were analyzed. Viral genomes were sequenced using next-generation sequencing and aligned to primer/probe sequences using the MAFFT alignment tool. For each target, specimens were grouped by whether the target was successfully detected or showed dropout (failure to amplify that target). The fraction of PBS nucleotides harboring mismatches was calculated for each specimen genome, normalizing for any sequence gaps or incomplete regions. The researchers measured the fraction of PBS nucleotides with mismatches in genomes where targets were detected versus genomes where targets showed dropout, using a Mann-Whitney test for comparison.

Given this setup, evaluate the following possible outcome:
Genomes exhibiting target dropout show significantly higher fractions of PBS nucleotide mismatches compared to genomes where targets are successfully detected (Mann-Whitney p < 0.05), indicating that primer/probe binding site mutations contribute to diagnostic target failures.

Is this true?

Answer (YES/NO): YES